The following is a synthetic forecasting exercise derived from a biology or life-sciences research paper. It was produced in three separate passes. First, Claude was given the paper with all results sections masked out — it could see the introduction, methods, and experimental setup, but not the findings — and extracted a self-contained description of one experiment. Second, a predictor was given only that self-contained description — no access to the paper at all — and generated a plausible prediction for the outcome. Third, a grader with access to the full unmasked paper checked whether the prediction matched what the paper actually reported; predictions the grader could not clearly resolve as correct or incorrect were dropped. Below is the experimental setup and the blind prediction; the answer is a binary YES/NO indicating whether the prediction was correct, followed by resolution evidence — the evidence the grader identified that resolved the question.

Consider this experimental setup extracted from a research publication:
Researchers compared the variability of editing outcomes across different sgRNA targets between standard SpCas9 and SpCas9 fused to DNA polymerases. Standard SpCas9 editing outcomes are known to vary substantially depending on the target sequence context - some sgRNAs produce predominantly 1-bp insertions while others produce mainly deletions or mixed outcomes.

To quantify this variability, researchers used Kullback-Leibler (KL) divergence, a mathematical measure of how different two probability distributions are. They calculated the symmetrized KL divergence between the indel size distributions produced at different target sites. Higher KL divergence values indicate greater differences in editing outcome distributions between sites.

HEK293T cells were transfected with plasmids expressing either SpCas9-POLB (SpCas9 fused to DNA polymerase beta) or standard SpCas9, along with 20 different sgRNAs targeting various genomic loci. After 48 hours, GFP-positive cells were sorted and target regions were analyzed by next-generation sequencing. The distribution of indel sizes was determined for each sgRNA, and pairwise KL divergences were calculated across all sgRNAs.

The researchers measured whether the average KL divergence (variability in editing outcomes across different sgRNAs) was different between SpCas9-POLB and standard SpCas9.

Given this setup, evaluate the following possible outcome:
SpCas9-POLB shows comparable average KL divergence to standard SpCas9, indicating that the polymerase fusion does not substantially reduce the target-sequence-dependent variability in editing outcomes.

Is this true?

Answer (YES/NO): YES